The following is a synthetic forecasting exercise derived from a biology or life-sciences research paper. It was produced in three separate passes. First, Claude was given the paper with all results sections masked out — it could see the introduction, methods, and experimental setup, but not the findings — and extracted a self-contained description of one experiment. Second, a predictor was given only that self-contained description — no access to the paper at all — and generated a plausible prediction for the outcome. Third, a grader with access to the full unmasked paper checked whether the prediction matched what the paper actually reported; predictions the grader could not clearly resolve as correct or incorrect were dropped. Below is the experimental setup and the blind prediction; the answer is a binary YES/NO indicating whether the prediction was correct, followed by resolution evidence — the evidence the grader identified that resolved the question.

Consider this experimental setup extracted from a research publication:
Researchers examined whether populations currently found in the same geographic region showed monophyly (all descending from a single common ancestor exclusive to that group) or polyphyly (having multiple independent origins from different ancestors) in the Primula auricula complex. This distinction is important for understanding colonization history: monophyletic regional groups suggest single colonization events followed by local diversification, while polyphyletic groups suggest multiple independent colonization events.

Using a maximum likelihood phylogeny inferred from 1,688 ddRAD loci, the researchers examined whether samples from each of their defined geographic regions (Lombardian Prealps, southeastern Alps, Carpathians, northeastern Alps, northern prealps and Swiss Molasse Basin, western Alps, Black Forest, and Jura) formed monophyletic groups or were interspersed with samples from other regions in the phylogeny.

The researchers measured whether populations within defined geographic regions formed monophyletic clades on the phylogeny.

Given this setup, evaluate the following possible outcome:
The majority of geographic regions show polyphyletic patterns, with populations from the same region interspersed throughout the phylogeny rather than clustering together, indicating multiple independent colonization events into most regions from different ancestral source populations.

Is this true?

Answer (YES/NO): NO